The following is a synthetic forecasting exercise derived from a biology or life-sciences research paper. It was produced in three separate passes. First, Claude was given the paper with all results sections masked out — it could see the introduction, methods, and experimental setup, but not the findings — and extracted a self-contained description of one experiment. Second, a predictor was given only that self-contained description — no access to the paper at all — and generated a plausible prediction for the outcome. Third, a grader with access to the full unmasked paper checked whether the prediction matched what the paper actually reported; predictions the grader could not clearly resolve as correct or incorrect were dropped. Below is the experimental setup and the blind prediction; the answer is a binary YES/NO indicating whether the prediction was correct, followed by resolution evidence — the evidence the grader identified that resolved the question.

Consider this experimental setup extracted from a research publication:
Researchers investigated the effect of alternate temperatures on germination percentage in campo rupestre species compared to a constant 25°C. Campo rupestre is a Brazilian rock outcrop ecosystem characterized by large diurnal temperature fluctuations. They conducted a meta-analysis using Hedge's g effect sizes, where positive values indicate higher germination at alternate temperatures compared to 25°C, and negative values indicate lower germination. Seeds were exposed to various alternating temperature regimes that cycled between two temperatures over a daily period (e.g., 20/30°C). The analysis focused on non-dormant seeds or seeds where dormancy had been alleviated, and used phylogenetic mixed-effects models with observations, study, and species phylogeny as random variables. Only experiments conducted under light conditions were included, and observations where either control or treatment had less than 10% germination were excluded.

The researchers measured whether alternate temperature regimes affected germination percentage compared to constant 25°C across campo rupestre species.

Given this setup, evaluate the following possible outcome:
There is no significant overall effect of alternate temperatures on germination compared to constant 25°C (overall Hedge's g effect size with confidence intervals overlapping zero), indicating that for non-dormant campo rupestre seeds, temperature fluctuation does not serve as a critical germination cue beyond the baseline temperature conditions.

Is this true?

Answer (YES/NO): NO